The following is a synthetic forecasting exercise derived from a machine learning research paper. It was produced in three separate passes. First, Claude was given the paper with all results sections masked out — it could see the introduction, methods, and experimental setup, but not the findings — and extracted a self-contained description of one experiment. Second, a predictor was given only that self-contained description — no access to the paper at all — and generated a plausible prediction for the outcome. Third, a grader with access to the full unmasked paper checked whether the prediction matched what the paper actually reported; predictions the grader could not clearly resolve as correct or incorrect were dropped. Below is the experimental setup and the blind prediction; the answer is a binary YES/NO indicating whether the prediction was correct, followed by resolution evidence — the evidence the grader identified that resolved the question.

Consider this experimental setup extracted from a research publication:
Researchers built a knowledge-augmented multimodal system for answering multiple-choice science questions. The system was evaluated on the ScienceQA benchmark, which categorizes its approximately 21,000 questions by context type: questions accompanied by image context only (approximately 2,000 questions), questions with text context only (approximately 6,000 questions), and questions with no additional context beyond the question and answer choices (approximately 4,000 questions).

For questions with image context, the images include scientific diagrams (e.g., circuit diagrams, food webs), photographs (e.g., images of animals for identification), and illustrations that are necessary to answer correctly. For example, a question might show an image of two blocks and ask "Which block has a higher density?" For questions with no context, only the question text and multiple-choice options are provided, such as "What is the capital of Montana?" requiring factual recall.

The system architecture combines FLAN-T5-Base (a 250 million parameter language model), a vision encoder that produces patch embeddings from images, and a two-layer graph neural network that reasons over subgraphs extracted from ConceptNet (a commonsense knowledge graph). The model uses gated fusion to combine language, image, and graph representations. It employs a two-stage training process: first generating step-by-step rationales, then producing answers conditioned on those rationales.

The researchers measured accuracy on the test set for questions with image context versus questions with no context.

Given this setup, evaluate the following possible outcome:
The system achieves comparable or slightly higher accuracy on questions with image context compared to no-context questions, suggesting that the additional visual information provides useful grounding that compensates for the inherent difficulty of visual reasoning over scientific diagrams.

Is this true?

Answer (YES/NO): NO